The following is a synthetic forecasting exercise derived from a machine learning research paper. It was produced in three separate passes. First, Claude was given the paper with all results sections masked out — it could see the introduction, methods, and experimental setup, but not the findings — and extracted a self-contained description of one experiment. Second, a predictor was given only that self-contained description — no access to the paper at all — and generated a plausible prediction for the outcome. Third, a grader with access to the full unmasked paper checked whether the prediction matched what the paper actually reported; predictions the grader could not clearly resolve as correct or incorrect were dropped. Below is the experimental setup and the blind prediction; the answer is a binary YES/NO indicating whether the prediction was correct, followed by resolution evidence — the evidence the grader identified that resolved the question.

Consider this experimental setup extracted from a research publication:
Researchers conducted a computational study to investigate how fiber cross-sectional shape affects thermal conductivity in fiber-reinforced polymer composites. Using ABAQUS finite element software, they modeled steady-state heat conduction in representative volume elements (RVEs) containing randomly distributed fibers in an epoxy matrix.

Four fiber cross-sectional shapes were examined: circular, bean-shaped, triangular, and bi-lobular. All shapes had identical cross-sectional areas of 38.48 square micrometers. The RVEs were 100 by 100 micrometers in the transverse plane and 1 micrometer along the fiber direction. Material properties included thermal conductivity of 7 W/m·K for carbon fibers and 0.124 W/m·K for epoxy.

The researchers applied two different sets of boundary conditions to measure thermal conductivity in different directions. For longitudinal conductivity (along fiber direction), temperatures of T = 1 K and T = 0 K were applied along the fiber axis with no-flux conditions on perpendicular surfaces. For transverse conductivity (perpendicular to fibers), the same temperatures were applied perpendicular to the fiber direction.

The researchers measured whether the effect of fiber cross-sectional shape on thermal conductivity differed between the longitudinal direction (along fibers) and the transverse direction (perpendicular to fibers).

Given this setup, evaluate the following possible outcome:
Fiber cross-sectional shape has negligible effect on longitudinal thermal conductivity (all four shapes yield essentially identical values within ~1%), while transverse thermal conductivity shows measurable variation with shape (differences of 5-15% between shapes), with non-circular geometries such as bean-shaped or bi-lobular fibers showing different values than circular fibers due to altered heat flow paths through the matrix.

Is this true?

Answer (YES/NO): YES